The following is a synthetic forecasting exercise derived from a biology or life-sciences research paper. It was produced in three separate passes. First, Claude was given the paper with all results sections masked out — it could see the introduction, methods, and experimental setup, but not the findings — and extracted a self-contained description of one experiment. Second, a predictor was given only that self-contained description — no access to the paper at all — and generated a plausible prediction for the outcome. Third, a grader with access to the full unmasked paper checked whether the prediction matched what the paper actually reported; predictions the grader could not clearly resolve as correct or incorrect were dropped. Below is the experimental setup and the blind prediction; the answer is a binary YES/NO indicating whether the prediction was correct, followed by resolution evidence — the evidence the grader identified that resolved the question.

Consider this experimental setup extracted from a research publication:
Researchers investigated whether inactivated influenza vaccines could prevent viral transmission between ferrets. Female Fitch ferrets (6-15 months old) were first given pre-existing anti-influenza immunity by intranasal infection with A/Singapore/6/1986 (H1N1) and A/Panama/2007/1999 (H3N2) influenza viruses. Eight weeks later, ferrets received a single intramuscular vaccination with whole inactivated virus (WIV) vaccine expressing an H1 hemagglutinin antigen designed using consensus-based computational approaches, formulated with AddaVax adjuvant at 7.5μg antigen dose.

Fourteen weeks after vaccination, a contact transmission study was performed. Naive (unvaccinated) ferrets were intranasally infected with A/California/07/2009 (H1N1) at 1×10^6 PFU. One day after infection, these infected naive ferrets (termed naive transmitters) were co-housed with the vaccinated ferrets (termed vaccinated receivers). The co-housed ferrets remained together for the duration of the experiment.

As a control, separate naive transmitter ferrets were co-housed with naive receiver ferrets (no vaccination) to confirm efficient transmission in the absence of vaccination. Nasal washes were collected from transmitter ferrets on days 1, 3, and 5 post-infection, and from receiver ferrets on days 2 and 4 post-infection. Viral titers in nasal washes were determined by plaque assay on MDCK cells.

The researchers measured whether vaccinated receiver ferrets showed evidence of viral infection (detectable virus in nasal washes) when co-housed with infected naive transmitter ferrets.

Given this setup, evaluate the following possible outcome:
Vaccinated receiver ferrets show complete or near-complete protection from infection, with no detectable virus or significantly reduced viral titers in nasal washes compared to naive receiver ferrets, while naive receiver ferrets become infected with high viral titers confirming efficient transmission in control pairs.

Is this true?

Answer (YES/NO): NO